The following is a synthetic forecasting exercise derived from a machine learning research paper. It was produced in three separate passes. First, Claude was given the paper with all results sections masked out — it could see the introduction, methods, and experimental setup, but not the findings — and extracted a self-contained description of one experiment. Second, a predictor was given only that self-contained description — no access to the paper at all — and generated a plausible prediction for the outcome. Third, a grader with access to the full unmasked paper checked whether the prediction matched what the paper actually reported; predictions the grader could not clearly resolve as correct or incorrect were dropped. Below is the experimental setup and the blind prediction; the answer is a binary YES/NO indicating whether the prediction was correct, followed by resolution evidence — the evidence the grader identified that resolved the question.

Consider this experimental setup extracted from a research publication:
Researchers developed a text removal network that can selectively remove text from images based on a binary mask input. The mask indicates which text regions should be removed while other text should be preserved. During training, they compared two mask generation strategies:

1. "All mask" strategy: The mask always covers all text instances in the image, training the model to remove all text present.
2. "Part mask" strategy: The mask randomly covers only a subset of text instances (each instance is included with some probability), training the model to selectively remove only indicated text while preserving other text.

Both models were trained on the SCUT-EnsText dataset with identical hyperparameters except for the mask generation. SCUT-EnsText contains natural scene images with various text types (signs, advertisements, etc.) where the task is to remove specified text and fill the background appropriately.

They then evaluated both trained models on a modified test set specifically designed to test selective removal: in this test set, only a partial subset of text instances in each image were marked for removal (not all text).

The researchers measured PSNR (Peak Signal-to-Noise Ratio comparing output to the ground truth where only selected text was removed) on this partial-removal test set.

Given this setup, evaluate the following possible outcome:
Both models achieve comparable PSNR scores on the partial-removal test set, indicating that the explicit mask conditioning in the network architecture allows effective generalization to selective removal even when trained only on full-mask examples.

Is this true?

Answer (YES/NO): NO